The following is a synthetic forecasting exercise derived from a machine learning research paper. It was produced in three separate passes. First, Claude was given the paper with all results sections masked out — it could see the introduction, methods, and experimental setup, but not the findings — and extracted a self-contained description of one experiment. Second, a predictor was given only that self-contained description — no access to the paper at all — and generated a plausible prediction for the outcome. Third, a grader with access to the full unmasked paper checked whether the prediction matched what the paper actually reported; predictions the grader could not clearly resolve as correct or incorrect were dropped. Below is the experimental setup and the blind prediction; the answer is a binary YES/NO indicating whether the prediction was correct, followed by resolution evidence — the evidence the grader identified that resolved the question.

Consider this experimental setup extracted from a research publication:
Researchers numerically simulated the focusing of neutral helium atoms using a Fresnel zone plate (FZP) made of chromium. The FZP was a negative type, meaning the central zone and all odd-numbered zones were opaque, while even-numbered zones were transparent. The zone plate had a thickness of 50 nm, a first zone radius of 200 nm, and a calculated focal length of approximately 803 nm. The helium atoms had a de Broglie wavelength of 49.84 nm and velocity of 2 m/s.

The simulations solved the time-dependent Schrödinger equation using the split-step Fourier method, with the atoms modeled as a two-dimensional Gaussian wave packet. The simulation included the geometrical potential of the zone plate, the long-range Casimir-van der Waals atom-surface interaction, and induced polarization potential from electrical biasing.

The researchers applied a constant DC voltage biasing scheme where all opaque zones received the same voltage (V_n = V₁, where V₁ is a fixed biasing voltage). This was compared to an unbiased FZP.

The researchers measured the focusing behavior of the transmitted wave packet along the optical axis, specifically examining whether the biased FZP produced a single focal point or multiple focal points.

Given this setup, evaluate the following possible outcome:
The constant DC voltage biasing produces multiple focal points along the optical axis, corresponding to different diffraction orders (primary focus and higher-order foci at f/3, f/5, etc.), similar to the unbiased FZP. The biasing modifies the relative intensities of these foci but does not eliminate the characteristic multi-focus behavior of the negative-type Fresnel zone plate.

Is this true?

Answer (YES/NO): NO